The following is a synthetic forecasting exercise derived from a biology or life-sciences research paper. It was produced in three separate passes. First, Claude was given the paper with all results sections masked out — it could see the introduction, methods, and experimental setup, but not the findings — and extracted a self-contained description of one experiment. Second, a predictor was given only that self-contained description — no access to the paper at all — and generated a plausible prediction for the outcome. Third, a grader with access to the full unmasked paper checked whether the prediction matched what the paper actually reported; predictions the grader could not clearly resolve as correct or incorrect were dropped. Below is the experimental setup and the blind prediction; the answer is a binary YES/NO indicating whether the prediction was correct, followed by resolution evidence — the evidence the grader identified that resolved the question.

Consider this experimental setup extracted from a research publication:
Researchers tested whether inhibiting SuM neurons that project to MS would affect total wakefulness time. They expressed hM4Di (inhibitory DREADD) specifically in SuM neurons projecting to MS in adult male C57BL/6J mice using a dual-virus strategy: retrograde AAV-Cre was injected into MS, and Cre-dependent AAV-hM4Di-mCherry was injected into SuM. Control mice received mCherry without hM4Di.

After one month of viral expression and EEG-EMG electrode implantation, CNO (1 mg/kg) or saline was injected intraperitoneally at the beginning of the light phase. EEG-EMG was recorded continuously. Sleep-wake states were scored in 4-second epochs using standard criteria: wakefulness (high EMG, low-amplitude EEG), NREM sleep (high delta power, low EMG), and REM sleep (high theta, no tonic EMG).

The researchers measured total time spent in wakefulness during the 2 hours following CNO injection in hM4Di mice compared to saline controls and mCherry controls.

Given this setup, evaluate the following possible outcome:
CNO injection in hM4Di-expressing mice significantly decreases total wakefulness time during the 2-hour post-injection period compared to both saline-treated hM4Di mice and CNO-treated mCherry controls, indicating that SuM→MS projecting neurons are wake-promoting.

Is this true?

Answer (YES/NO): NO